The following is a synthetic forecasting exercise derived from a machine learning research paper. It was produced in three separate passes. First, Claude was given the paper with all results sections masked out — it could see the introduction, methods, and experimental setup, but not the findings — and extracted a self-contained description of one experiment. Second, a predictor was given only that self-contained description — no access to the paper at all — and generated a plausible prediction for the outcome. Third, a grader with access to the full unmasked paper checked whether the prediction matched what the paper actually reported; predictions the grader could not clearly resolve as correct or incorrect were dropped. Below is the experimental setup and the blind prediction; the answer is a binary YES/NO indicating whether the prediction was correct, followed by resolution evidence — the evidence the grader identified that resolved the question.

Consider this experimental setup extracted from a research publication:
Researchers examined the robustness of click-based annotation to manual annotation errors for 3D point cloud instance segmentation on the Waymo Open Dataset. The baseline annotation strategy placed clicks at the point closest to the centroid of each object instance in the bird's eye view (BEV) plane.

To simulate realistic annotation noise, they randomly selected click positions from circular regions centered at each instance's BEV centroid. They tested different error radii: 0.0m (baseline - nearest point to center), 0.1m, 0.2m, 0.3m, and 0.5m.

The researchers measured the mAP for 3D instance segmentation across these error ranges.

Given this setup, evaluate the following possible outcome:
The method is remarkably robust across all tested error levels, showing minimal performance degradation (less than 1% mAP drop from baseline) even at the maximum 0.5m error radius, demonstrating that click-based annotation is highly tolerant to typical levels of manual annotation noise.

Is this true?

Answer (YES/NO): YES